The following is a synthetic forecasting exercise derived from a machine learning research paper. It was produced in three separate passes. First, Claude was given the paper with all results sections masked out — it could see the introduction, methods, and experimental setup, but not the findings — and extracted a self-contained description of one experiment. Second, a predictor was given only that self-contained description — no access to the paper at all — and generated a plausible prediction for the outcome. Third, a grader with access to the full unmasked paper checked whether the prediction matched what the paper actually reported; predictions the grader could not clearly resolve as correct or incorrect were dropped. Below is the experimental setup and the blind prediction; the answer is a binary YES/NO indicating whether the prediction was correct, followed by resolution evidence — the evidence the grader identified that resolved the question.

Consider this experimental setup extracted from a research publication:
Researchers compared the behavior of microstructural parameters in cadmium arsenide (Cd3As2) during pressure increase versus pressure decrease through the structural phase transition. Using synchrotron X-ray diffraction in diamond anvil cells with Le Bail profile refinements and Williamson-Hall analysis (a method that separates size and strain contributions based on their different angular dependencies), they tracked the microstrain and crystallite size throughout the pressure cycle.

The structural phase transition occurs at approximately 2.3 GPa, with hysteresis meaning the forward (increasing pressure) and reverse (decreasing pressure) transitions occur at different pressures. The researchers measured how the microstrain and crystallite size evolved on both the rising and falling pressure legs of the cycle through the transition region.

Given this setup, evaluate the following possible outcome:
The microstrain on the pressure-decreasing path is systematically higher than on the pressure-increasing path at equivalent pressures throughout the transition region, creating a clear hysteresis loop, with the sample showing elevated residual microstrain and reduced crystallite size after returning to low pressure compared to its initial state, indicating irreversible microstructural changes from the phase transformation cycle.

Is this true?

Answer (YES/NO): NO